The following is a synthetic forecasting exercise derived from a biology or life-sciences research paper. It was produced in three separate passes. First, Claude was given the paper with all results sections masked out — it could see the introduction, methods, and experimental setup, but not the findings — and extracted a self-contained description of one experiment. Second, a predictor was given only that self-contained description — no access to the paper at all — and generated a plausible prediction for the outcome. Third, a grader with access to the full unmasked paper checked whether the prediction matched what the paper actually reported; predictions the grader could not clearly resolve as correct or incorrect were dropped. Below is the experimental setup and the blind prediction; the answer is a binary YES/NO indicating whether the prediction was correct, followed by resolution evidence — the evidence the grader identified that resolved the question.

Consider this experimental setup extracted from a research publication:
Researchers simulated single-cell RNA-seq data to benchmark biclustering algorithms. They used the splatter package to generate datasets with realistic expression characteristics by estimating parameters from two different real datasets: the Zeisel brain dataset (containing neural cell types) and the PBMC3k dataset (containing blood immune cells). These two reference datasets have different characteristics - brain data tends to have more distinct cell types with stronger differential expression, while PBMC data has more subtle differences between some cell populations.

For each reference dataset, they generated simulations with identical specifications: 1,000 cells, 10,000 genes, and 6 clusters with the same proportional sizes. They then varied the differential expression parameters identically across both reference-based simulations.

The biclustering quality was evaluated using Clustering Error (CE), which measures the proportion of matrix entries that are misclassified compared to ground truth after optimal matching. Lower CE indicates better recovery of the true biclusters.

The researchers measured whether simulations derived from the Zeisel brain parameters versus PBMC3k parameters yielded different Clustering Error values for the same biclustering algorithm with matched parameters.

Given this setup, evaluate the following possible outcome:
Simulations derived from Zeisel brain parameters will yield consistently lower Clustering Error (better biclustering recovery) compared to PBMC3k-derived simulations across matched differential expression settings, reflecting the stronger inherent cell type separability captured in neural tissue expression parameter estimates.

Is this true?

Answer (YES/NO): NO